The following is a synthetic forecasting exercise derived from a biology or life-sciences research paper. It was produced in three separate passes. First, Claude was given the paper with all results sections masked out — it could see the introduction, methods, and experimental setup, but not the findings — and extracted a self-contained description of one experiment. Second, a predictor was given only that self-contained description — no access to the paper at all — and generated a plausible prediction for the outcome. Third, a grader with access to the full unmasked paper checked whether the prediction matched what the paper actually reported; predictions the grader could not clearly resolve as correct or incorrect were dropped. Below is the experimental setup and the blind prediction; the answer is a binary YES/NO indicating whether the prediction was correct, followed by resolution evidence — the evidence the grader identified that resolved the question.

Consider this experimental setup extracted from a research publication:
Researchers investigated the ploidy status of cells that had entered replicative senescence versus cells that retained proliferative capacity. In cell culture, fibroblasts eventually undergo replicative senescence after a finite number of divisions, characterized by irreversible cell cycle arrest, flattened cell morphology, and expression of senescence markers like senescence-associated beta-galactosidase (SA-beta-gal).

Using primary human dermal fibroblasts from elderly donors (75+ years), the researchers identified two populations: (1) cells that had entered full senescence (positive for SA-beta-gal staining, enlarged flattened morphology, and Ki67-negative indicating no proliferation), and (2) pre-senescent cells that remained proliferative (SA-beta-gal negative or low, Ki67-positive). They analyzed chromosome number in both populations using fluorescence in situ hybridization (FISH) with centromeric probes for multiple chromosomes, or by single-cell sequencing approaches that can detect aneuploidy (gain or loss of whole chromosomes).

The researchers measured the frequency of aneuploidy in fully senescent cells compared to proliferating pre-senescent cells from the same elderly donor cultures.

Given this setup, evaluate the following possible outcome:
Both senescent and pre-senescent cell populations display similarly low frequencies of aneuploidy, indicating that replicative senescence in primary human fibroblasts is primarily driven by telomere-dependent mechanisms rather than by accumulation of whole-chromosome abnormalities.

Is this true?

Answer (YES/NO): NO